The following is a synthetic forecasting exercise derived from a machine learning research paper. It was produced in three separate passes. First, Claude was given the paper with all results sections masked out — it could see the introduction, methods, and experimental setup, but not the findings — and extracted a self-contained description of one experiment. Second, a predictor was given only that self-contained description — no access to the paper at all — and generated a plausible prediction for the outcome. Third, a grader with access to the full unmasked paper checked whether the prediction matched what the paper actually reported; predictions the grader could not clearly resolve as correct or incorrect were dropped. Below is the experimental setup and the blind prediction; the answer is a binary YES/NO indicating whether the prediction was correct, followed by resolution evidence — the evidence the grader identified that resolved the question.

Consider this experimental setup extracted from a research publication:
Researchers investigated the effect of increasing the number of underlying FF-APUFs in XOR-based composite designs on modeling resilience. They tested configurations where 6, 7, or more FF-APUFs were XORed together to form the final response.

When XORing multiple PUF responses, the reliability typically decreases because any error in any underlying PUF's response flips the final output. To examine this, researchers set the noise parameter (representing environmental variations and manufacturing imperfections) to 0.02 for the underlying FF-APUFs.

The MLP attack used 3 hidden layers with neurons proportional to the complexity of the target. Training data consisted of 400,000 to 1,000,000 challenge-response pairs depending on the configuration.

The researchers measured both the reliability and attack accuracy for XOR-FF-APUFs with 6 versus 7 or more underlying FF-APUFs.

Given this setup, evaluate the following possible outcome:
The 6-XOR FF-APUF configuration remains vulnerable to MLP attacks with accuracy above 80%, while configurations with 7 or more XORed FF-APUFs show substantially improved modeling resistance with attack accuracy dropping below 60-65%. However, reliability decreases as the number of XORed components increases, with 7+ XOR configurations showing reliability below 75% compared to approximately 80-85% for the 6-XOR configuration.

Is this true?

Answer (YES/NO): NO